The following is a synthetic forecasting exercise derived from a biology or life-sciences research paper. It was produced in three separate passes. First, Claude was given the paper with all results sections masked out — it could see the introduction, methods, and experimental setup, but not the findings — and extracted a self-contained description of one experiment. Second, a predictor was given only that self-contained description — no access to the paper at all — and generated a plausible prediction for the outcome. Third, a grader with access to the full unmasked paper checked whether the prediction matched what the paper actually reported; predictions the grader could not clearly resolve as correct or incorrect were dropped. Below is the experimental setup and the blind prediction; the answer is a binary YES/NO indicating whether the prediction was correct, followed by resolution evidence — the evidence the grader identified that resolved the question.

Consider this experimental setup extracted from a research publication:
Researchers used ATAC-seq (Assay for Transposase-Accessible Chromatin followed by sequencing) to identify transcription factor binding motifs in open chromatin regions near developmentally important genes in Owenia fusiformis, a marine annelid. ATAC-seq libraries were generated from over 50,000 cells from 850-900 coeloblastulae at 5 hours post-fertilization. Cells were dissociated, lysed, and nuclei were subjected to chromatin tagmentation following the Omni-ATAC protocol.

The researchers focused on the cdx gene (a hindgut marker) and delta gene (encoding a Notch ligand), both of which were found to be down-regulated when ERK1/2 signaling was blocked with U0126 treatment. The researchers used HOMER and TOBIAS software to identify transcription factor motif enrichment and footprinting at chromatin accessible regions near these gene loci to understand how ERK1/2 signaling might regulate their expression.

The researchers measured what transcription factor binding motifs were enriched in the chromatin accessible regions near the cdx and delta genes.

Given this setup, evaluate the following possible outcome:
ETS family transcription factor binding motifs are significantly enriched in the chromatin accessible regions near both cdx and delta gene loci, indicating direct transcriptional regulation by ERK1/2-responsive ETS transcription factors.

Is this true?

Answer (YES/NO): YES